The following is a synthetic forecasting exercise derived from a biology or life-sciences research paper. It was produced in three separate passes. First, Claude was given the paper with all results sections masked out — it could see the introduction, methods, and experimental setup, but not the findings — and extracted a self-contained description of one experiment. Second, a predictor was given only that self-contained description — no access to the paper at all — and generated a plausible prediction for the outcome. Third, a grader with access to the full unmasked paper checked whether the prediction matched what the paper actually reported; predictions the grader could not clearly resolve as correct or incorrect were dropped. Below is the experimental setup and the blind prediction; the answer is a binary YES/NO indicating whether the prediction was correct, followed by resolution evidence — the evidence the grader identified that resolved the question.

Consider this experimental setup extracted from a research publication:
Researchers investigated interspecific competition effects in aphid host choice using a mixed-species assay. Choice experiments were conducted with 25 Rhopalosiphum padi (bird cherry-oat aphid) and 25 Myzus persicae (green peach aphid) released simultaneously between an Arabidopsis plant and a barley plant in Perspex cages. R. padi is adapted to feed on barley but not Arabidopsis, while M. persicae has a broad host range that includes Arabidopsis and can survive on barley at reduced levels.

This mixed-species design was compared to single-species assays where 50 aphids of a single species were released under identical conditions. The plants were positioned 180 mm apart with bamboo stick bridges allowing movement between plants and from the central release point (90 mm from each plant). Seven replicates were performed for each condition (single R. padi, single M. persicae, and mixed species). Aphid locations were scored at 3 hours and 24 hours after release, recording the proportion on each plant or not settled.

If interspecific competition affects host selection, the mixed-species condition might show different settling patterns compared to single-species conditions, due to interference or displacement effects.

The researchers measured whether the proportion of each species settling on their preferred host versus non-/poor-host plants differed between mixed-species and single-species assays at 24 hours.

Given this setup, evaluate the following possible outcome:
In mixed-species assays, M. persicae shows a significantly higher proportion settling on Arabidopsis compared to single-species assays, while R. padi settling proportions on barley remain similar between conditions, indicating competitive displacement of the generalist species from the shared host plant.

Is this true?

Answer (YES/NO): NO